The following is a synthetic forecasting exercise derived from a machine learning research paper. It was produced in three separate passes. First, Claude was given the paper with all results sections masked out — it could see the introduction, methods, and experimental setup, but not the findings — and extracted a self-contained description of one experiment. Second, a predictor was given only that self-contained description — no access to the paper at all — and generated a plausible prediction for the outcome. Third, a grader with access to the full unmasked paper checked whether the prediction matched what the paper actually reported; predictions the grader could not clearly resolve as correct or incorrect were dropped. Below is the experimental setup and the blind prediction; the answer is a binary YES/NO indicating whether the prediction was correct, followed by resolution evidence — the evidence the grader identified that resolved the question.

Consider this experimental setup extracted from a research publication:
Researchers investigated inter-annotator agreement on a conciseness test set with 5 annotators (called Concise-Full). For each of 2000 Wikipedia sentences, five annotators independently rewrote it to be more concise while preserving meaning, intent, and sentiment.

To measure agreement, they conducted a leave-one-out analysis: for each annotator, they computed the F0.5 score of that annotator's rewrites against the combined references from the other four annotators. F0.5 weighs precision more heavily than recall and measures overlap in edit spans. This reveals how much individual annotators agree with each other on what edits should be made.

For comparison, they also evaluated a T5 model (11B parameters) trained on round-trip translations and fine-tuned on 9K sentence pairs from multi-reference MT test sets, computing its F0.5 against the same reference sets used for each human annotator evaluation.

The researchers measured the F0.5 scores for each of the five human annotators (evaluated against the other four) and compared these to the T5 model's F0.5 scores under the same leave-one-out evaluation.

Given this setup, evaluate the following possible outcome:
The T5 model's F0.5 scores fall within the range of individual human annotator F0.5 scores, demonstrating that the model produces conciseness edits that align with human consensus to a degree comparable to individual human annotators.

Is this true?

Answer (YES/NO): NO